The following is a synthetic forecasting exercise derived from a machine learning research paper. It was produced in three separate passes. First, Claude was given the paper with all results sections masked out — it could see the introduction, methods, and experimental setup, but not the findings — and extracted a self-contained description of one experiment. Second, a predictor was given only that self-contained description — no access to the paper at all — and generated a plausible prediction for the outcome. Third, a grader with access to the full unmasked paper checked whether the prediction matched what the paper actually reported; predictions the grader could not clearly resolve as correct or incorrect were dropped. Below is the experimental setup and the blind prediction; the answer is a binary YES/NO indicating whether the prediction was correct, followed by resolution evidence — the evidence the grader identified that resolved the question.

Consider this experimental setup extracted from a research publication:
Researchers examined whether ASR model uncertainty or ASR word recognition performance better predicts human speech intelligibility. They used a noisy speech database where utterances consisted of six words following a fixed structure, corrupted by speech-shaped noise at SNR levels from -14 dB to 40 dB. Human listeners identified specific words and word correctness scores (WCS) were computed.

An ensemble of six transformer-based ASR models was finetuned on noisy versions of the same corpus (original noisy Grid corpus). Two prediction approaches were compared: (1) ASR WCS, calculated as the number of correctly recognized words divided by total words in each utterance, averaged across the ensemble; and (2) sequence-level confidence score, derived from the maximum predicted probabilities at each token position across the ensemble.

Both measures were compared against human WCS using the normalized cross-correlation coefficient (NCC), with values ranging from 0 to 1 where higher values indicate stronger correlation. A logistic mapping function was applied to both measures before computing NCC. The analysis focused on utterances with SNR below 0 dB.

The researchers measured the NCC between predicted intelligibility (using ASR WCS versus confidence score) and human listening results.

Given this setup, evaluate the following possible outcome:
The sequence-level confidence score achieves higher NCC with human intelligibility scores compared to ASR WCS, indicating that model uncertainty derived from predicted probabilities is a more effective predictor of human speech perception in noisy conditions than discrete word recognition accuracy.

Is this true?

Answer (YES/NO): YES